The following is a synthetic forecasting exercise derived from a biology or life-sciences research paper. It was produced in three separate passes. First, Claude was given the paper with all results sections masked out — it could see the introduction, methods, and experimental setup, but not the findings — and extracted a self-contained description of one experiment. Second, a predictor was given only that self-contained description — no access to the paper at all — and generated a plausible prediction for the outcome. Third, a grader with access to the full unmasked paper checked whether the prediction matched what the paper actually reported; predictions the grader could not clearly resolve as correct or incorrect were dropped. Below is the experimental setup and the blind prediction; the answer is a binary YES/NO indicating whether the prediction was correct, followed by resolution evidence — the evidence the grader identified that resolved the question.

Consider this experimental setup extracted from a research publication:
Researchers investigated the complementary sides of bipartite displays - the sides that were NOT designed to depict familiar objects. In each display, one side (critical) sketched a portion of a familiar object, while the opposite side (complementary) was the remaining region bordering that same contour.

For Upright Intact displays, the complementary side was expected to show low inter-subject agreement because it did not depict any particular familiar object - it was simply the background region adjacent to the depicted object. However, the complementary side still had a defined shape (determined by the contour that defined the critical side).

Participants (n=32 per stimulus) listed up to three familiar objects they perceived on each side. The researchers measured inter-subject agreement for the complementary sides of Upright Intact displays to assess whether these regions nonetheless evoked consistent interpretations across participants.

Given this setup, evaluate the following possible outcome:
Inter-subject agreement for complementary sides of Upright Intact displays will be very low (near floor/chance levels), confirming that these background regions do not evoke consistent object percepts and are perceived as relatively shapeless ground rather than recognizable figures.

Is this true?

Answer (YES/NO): NO